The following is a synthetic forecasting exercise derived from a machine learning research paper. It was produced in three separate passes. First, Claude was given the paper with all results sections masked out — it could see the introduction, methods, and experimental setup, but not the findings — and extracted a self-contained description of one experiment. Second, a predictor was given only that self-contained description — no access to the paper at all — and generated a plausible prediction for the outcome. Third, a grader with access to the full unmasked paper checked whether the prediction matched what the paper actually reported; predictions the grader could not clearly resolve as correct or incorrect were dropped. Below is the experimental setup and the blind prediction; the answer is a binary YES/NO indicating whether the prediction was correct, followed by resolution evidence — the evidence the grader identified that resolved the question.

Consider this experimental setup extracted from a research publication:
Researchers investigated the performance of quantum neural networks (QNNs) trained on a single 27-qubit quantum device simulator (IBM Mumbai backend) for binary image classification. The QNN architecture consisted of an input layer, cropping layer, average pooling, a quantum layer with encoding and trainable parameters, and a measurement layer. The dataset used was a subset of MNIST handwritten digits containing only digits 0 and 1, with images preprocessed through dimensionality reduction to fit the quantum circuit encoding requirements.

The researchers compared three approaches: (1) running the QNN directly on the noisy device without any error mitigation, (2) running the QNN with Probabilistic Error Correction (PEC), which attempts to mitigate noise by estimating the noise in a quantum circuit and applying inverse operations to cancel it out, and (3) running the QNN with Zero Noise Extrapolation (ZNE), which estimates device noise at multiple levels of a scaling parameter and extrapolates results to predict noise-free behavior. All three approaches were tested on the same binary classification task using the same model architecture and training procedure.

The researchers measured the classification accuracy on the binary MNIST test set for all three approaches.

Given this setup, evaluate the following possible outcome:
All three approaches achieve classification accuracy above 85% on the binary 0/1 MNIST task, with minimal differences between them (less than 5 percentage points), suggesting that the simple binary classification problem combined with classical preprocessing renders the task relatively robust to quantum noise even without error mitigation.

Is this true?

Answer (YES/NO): NO